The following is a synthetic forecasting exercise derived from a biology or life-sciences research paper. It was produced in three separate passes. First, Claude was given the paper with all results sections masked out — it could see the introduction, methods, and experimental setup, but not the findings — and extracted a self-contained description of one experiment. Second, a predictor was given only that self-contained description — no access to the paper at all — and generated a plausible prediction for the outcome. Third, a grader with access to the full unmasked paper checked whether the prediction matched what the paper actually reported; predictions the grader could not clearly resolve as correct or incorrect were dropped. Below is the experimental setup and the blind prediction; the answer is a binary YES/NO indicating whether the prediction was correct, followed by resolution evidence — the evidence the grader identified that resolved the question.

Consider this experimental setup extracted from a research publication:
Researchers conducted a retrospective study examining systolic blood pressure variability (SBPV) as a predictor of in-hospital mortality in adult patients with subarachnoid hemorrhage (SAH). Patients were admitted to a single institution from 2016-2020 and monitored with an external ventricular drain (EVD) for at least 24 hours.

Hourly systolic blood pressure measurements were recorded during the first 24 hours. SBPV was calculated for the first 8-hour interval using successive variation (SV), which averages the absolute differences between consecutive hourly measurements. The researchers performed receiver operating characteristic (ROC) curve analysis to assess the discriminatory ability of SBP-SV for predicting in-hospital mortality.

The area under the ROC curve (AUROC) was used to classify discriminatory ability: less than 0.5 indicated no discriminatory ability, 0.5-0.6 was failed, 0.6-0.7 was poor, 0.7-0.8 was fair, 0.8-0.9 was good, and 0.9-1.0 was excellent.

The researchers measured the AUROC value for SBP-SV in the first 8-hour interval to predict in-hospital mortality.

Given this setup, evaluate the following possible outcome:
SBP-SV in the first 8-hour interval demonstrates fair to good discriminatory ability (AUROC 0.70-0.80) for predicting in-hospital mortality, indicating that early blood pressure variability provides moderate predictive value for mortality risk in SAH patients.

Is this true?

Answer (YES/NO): NO